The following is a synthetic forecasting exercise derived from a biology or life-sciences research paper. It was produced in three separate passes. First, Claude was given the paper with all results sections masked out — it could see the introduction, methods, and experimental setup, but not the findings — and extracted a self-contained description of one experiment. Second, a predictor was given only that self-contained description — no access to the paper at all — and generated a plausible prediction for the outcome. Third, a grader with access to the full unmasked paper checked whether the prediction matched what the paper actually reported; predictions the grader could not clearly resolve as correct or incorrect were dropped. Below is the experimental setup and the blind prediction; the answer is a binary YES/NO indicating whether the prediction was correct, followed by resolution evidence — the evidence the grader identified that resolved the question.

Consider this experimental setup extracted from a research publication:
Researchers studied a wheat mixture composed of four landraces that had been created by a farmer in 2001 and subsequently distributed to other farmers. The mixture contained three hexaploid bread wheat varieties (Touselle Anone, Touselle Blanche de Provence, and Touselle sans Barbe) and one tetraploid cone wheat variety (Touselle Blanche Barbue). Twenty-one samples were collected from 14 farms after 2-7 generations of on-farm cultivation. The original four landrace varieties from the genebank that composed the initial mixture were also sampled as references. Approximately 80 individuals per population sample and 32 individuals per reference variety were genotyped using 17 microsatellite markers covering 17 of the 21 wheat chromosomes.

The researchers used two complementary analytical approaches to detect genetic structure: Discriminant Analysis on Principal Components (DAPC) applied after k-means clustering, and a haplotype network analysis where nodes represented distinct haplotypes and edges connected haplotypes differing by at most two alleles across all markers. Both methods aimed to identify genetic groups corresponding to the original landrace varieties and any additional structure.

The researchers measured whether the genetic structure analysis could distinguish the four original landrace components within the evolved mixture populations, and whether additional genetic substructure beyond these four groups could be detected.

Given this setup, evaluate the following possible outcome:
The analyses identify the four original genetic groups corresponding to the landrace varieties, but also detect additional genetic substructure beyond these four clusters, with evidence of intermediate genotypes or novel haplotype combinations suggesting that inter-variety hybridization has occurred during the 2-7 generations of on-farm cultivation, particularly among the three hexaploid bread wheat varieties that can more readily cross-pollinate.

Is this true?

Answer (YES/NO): NO